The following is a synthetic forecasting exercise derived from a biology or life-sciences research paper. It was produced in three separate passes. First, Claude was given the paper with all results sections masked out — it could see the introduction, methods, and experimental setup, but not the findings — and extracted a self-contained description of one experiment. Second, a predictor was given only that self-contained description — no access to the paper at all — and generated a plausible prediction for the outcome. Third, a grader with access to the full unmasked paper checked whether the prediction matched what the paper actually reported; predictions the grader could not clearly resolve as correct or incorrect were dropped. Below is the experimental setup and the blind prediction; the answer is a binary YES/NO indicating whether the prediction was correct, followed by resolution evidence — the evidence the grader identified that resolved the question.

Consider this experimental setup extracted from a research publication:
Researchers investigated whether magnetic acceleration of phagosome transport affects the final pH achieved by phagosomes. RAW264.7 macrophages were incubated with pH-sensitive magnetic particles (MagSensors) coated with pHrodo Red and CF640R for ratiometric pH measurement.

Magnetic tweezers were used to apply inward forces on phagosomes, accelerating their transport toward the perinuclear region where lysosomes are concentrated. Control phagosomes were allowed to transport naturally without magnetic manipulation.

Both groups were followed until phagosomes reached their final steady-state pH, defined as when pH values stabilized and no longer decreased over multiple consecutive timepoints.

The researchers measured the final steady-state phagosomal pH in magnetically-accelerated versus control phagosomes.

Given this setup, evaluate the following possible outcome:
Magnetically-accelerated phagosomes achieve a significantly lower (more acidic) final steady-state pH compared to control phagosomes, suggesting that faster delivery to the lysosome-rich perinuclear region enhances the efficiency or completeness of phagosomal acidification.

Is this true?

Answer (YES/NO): NO